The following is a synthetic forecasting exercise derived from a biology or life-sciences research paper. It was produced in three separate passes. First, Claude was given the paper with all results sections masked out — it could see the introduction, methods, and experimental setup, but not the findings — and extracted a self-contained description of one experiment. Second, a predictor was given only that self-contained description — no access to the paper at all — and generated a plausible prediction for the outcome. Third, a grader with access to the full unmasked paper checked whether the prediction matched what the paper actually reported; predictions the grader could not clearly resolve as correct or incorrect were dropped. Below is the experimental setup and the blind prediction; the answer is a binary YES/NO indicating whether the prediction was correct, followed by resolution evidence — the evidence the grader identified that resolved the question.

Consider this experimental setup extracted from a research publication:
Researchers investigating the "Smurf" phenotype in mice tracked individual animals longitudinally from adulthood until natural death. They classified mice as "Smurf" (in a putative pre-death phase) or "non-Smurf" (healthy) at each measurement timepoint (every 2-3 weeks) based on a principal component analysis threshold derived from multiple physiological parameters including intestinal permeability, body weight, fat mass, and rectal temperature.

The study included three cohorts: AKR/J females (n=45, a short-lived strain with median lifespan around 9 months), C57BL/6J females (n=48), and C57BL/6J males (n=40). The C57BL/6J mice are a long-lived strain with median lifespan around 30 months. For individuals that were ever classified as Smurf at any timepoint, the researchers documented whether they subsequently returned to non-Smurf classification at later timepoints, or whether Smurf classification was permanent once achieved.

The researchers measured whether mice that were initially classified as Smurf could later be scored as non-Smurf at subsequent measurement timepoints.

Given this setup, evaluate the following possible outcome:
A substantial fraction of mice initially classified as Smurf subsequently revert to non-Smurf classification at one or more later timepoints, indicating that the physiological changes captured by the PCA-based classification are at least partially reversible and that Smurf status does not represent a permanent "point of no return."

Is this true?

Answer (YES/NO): YES